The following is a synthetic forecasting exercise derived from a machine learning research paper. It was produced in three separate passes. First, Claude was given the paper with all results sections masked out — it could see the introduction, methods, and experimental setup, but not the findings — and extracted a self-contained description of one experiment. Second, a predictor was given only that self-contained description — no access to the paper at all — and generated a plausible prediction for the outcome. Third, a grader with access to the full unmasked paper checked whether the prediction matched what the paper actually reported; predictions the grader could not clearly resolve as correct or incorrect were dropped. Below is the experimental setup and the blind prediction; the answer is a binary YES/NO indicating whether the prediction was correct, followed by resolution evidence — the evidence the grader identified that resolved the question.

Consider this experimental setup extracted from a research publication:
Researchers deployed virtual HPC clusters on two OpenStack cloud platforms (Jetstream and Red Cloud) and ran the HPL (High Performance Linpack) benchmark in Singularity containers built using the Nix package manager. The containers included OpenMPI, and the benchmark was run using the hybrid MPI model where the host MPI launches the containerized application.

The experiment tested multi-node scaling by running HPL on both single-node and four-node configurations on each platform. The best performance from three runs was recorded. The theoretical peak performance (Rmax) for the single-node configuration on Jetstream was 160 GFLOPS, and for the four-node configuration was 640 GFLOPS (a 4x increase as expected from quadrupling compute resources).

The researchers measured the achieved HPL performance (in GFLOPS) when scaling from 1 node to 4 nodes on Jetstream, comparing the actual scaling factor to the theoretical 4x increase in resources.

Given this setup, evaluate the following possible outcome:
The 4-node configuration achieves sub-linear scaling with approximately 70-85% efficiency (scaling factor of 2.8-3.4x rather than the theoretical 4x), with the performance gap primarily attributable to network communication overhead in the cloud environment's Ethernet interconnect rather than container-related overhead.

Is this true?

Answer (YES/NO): NO